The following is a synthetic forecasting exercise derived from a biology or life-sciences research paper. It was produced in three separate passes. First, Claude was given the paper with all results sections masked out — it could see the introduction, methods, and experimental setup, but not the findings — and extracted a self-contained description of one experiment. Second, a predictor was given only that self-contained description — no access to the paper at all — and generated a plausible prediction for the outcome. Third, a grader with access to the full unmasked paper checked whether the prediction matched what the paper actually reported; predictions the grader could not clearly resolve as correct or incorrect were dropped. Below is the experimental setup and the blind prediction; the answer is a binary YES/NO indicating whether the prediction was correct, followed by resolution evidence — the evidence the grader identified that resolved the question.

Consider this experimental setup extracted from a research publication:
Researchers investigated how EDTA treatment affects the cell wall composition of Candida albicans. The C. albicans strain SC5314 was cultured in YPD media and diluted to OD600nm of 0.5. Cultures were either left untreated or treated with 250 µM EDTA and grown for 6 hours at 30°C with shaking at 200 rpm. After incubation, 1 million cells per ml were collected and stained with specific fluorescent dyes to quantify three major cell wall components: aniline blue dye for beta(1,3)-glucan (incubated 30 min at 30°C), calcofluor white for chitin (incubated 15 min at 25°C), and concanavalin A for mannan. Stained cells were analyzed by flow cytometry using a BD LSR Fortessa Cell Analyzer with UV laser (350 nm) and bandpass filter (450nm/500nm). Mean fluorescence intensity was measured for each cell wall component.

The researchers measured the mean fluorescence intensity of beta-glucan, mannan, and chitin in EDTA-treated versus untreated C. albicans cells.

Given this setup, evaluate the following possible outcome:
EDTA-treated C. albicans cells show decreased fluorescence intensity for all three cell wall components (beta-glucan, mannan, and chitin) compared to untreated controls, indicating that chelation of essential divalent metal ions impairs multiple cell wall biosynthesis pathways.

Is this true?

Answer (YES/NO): NO